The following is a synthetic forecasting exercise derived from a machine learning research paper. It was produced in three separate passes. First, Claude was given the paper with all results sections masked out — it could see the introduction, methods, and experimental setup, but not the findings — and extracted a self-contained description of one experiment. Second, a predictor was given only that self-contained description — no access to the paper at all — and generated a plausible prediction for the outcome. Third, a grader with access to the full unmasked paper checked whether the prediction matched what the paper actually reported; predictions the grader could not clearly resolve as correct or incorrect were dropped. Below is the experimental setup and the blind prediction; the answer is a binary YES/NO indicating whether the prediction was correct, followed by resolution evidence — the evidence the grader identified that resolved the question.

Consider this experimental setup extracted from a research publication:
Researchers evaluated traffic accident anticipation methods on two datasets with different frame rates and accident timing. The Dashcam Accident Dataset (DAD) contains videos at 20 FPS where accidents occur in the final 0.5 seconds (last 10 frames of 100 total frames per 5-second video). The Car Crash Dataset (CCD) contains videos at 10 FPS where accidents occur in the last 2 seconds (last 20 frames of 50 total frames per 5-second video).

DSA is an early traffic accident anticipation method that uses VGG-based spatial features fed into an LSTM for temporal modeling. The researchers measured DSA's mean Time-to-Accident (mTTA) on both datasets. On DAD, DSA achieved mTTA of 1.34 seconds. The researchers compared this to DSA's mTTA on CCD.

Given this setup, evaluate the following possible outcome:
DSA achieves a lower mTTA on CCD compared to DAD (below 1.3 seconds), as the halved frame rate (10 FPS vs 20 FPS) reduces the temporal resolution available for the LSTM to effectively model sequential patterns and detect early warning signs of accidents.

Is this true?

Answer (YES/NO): NO